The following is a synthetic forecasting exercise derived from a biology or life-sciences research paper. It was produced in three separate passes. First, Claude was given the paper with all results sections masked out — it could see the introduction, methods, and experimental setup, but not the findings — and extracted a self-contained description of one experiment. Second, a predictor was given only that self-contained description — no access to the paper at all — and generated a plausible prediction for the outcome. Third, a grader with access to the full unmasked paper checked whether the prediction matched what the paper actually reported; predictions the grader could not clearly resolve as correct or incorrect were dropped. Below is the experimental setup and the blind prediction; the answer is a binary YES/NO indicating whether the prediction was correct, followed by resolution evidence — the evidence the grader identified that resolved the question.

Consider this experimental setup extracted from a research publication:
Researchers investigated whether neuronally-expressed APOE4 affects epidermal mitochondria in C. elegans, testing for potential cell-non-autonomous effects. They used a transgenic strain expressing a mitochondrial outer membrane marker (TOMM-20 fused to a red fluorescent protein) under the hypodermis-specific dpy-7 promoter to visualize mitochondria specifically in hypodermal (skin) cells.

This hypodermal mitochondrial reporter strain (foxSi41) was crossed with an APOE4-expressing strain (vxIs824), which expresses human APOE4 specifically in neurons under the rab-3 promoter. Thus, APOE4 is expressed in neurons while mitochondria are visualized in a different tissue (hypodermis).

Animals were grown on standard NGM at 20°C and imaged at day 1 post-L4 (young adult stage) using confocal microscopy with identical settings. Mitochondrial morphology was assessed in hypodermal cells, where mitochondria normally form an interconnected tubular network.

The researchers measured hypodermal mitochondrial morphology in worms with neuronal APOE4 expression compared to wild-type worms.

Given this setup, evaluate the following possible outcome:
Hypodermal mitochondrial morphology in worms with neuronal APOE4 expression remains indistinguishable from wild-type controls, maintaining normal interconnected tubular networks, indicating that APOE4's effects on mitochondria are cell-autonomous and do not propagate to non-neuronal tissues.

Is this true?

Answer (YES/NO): YES